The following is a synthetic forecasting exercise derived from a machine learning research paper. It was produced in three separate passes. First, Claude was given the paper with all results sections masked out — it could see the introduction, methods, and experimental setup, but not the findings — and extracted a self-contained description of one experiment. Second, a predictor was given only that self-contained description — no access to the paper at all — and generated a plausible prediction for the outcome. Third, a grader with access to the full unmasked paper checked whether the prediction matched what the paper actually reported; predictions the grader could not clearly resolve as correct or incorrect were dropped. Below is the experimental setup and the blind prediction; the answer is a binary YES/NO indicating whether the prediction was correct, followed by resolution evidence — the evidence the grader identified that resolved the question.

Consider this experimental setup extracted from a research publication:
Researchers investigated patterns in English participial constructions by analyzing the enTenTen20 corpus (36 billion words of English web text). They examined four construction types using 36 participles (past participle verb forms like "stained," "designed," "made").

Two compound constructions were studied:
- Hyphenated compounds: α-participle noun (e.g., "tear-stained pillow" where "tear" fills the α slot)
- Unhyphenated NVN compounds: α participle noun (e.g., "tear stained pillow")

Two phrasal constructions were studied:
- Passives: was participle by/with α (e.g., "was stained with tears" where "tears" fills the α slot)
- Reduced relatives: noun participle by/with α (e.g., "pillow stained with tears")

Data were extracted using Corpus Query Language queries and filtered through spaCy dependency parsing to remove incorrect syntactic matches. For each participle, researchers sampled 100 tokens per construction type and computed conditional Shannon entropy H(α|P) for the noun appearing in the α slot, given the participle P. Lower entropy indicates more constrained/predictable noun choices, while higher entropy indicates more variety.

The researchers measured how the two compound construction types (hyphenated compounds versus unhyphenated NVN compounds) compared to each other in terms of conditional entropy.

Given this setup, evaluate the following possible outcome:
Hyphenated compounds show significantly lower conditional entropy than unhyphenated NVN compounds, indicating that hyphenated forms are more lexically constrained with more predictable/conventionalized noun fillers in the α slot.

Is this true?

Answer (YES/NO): NO